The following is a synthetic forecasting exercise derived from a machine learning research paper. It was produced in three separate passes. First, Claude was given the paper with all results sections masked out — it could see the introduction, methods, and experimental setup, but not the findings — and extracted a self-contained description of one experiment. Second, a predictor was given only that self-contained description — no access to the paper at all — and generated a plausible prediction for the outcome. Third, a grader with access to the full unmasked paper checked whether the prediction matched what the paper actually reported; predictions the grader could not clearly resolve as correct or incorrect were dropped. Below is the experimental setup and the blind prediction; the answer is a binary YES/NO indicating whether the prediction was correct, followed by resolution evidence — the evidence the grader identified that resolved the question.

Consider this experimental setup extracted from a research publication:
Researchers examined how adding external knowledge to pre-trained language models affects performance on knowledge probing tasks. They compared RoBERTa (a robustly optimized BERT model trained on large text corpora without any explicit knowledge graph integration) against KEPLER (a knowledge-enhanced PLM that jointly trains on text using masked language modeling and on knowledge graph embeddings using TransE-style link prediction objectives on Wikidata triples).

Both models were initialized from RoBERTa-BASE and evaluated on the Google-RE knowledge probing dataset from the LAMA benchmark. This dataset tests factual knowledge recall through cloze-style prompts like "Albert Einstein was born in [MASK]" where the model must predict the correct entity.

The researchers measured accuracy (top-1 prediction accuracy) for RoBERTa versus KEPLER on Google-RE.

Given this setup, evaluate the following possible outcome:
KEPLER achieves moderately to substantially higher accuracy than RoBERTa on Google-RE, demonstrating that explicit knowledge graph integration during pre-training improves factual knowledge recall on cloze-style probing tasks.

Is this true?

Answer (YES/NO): YES